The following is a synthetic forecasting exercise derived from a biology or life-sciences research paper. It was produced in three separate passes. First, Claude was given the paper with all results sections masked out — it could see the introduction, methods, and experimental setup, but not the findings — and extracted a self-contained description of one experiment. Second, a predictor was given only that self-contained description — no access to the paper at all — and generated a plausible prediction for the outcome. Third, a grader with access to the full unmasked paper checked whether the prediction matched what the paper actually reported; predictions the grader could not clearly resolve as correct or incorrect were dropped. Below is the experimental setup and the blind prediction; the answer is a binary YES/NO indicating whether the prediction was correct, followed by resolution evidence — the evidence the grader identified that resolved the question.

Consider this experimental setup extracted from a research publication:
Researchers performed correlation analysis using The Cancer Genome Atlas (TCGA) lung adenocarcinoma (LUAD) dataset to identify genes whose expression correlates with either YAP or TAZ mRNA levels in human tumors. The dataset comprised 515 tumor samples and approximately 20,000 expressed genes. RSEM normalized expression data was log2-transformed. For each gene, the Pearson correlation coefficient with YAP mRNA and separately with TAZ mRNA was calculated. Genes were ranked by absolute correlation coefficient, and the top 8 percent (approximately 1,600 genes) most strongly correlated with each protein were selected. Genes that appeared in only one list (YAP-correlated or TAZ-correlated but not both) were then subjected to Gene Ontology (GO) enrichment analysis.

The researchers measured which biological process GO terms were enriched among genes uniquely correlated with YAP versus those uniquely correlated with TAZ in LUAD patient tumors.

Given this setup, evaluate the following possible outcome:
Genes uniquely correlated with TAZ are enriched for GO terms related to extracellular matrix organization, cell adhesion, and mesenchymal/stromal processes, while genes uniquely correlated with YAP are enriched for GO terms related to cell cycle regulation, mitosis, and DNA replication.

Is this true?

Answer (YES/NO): NO